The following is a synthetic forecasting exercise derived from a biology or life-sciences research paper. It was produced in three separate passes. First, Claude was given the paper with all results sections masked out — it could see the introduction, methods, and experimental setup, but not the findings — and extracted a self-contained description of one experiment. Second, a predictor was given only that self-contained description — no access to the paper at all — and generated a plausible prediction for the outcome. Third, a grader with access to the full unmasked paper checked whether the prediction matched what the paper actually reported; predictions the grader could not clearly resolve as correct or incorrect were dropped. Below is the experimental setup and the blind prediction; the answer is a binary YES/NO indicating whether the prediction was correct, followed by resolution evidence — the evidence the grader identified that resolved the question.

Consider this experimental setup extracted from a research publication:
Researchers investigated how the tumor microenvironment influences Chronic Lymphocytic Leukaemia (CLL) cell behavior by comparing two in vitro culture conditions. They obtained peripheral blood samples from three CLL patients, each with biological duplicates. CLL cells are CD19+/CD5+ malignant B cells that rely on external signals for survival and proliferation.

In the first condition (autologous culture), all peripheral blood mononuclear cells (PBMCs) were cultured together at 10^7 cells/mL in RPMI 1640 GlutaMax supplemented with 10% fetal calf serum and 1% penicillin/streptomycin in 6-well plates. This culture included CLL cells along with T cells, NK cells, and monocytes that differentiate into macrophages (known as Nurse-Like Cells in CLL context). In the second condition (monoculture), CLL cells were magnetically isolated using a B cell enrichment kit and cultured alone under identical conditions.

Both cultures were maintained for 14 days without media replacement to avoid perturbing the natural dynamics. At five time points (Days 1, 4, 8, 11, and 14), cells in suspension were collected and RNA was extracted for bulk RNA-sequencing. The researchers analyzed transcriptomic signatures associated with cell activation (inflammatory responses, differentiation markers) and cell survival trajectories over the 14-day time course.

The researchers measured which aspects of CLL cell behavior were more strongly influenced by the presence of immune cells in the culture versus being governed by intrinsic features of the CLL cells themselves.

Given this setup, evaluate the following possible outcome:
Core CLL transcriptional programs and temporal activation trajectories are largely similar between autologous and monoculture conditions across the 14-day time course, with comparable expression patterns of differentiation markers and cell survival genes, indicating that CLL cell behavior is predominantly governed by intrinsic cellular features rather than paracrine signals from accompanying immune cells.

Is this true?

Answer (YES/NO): NO